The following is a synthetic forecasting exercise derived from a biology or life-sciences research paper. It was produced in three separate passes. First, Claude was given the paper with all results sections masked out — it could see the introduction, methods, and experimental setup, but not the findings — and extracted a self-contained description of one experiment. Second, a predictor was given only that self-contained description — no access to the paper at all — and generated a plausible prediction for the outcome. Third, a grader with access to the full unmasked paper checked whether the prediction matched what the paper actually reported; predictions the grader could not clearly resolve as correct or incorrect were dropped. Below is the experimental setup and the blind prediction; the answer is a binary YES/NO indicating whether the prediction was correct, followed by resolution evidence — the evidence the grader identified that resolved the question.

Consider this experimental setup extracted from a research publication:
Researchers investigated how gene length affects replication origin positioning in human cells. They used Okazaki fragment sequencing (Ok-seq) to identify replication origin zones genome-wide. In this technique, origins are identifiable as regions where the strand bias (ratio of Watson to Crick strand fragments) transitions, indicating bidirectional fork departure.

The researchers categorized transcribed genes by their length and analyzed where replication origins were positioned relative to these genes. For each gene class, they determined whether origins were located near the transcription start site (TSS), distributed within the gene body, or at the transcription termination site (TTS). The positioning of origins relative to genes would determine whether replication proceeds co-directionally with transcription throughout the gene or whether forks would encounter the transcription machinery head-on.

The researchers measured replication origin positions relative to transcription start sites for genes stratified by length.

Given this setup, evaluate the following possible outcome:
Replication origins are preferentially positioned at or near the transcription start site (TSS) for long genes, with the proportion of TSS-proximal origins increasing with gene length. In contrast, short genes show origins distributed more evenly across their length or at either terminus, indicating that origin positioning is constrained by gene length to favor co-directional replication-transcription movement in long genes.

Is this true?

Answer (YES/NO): NO